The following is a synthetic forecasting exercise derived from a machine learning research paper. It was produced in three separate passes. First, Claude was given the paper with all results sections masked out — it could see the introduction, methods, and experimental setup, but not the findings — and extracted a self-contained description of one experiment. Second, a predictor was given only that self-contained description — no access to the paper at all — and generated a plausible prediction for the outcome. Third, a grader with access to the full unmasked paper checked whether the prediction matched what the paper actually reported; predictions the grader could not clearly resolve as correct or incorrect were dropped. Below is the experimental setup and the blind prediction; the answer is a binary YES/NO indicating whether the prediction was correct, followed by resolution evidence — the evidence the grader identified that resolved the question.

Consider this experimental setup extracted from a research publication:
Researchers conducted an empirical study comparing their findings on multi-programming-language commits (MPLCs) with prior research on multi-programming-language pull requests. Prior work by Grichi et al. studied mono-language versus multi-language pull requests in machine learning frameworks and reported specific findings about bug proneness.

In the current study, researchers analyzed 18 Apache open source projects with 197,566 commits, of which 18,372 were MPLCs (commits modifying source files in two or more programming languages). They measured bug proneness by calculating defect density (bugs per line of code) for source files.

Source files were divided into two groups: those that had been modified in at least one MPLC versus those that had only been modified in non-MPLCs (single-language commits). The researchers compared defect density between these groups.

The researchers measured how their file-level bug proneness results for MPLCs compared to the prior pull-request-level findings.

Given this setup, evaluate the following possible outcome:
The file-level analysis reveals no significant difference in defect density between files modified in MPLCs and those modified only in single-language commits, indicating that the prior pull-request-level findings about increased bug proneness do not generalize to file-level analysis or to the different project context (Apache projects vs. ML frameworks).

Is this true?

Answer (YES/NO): NO